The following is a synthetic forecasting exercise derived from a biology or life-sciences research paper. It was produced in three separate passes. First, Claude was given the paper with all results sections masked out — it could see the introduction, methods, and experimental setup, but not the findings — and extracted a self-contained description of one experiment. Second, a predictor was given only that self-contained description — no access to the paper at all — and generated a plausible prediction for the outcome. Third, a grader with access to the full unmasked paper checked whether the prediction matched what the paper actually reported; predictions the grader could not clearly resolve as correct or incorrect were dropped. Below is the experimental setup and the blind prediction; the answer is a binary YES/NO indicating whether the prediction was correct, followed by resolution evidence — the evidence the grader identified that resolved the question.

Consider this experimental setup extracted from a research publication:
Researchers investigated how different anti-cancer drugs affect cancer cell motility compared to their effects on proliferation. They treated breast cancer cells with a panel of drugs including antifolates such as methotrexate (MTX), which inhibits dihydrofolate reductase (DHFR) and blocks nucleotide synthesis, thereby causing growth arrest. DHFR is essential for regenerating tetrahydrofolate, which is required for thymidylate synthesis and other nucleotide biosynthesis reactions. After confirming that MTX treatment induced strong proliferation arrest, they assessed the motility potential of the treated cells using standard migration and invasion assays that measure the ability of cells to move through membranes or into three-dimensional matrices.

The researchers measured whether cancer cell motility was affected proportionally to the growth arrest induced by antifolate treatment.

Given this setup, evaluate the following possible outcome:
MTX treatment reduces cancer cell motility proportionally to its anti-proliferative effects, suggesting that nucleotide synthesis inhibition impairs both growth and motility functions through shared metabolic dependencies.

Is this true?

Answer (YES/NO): NO